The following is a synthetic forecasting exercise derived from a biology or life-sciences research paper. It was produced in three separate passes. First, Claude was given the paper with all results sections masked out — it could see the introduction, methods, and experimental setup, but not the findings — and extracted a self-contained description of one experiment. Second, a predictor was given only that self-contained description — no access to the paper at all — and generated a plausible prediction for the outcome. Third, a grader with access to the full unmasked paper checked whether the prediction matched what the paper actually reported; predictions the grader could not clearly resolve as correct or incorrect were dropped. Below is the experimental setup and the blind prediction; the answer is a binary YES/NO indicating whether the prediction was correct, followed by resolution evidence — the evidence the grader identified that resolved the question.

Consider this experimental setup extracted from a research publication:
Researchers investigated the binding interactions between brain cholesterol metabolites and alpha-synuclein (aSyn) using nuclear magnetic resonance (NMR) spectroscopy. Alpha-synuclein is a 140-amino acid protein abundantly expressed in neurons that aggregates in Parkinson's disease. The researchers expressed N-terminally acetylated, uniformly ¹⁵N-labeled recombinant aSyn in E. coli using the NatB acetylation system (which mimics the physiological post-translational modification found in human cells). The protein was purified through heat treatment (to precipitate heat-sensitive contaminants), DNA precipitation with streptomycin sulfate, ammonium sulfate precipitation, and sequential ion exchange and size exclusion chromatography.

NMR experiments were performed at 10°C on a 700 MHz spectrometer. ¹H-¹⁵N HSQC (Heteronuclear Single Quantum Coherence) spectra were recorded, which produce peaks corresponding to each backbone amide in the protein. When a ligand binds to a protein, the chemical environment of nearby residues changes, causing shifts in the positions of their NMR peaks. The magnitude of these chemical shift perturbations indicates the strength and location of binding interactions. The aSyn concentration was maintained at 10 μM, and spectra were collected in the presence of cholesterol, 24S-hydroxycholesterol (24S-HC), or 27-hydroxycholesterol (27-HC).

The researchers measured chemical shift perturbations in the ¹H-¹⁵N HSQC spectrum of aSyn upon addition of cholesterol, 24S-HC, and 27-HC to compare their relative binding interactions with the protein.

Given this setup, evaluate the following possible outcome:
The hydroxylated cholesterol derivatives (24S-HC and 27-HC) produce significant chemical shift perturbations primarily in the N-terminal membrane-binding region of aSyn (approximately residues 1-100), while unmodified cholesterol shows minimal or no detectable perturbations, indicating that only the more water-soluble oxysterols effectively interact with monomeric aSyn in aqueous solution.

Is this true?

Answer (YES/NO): NO